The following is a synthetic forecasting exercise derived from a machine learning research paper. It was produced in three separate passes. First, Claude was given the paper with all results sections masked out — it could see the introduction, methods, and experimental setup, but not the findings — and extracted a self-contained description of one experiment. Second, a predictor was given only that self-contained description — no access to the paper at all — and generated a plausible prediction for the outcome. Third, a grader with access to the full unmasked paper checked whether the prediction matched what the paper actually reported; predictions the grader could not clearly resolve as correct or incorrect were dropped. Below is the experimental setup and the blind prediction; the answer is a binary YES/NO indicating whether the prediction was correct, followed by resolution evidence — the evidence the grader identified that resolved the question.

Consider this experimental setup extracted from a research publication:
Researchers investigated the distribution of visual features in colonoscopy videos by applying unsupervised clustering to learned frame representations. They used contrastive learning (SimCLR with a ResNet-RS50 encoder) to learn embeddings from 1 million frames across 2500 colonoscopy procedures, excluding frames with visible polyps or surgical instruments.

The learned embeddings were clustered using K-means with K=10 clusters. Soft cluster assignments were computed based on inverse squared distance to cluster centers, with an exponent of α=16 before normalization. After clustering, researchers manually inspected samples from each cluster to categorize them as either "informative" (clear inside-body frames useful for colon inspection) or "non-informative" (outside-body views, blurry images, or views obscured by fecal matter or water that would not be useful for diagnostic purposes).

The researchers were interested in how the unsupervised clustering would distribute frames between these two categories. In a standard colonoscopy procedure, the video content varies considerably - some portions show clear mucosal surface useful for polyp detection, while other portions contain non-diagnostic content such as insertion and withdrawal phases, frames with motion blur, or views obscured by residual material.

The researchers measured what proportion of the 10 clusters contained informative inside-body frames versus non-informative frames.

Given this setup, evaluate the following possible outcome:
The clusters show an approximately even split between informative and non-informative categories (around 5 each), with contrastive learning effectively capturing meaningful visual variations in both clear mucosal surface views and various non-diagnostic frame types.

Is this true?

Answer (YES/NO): NO